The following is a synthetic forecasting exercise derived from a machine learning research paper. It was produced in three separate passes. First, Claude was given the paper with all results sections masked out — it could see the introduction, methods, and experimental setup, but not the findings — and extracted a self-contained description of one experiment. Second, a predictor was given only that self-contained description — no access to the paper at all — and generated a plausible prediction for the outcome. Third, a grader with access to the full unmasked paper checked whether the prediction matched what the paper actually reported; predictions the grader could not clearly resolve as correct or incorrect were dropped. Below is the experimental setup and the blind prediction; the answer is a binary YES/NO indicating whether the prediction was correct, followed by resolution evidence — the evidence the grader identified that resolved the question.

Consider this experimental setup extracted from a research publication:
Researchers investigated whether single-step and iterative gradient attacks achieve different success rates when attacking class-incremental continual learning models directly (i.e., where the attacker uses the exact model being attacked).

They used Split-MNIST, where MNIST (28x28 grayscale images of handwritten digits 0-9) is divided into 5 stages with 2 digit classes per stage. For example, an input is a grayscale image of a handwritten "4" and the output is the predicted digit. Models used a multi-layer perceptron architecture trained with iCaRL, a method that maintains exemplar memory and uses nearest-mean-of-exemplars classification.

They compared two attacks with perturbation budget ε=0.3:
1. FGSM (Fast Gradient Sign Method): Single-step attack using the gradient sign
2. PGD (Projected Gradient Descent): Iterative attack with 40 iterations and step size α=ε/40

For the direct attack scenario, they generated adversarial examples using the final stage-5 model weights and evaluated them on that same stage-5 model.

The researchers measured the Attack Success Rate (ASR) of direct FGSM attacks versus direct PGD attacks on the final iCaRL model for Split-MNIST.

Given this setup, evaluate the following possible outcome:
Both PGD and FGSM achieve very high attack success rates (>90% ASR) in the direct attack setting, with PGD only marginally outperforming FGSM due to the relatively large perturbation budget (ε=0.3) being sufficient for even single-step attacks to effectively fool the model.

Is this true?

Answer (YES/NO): NO